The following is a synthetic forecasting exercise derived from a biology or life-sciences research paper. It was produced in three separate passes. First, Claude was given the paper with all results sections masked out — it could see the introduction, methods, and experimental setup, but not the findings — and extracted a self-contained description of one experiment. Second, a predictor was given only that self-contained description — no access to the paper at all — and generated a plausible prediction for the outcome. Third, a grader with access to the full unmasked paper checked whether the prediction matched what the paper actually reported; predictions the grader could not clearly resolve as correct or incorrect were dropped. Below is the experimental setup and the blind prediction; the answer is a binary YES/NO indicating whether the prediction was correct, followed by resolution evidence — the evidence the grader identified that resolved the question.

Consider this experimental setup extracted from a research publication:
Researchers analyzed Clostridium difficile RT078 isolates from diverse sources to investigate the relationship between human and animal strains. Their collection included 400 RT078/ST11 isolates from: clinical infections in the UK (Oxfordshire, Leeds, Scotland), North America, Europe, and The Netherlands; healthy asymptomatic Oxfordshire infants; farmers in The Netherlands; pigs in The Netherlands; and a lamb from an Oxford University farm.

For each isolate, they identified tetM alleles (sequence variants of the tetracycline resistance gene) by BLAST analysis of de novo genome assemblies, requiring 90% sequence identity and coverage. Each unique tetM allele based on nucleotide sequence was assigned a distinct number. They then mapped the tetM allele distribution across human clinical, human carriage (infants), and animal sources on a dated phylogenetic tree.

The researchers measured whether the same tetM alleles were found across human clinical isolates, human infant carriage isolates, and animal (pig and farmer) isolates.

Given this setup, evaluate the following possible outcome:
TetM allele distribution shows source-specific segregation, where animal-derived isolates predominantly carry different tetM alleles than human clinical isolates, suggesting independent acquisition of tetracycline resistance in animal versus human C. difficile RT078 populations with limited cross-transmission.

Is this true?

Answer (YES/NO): NO